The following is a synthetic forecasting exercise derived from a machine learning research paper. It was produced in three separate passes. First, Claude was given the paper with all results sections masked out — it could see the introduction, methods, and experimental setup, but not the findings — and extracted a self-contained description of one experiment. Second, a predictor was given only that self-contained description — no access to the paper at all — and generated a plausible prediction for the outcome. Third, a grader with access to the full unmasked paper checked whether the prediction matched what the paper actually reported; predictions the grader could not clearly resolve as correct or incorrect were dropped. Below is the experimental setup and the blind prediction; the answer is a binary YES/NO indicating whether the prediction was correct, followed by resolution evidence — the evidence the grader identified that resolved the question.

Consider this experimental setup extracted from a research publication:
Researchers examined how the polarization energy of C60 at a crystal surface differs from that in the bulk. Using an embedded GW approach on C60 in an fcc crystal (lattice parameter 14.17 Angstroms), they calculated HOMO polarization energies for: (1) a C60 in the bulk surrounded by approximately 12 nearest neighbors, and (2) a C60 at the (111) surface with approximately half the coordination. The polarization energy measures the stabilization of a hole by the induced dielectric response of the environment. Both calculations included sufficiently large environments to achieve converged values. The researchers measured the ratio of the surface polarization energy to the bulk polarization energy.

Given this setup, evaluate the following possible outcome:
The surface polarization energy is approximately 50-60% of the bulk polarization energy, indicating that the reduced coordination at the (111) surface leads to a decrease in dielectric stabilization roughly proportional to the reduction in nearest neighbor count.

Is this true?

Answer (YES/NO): NO